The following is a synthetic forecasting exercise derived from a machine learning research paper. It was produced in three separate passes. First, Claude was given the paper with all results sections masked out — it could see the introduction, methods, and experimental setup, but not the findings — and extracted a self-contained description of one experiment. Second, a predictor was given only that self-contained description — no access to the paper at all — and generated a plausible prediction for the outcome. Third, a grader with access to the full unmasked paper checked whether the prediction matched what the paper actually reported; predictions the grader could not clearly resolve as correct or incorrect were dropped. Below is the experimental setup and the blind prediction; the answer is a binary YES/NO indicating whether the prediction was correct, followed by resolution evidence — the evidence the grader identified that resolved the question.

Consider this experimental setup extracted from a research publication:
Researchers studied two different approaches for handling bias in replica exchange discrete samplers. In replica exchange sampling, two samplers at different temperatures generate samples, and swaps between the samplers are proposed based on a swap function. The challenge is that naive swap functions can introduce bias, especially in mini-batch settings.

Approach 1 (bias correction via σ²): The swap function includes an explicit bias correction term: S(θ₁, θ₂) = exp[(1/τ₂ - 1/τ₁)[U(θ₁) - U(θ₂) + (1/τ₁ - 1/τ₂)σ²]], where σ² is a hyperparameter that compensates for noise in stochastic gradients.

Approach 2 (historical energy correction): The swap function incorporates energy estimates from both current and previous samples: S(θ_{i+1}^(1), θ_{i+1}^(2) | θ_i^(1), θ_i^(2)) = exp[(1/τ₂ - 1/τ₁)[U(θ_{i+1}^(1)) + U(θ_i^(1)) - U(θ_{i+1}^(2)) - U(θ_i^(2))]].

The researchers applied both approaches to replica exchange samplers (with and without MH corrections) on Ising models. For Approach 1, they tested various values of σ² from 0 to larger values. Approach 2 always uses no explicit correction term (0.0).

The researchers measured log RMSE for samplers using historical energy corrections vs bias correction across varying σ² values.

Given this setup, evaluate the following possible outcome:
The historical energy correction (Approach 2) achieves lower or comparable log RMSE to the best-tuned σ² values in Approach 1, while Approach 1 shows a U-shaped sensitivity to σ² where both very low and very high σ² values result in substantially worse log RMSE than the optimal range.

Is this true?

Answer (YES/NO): NO